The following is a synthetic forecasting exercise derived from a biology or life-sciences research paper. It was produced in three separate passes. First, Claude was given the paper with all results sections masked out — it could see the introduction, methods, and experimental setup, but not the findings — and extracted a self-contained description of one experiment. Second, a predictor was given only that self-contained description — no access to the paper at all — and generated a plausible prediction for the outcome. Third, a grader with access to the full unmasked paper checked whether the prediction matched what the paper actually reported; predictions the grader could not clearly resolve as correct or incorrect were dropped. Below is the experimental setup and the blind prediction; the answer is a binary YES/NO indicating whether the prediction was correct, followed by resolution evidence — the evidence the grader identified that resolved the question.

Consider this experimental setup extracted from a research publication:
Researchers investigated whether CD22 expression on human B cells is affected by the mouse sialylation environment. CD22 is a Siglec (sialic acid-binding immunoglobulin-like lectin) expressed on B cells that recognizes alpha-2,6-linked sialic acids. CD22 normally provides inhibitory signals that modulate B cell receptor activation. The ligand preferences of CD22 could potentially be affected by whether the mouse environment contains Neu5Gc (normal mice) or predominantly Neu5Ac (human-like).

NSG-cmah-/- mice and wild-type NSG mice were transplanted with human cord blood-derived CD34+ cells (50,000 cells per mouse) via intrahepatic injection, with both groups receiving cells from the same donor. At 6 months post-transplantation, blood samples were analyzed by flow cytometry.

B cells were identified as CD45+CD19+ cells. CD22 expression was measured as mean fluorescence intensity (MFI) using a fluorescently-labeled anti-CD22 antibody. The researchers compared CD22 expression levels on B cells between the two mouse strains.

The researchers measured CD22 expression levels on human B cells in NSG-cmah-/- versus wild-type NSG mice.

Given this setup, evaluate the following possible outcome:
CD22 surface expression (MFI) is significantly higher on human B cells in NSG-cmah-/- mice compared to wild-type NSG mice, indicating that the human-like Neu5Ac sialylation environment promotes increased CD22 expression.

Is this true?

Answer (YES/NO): NO